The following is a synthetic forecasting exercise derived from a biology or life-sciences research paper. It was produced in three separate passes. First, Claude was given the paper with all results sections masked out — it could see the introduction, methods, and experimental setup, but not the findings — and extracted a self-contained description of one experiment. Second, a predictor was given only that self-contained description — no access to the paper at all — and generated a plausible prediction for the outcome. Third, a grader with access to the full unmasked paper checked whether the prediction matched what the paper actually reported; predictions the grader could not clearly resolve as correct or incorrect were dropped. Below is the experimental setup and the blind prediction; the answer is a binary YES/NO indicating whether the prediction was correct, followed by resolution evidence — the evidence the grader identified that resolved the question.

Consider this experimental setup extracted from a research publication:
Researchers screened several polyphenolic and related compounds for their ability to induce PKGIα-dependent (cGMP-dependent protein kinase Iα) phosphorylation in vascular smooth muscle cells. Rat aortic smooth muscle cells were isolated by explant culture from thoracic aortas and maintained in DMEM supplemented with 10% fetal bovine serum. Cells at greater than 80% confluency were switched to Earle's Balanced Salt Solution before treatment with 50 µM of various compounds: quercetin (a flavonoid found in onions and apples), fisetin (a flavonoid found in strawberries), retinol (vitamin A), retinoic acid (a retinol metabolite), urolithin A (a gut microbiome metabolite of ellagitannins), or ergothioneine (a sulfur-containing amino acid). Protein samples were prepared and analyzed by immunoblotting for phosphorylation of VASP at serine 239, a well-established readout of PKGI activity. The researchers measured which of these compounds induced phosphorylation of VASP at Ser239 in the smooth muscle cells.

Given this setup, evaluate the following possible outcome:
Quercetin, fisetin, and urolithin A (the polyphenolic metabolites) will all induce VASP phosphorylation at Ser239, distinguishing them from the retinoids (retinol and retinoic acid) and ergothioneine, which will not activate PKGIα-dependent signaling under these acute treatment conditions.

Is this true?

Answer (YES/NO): NO